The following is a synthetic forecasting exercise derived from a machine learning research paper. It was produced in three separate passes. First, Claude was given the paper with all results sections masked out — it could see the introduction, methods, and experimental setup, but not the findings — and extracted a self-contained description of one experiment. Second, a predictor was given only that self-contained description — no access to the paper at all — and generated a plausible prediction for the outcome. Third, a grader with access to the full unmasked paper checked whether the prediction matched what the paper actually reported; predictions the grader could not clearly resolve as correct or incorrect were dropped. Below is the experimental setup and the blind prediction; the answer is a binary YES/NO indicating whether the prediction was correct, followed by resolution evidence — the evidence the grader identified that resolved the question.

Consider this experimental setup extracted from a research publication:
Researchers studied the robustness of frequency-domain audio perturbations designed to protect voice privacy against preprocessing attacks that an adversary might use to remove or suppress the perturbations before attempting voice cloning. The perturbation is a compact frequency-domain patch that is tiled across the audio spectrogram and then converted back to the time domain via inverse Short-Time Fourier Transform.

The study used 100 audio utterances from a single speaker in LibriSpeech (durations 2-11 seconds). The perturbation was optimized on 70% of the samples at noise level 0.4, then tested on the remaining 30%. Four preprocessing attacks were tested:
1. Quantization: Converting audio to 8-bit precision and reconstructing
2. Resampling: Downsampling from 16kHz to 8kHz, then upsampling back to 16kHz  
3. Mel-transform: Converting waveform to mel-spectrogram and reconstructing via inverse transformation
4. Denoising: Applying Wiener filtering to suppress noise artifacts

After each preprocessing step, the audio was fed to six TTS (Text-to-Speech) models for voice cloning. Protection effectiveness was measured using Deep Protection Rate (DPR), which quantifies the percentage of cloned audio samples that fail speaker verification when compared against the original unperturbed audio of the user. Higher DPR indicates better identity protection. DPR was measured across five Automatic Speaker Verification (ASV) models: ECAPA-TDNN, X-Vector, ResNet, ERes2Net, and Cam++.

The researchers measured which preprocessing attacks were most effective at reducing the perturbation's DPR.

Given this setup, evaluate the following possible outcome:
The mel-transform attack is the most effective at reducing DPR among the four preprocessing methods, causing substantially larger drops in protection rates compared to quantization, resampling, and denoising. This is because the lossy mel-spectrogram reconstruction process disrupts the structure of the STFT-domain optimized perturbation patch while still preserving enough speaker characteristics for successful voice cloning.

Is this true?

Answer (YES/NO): NO